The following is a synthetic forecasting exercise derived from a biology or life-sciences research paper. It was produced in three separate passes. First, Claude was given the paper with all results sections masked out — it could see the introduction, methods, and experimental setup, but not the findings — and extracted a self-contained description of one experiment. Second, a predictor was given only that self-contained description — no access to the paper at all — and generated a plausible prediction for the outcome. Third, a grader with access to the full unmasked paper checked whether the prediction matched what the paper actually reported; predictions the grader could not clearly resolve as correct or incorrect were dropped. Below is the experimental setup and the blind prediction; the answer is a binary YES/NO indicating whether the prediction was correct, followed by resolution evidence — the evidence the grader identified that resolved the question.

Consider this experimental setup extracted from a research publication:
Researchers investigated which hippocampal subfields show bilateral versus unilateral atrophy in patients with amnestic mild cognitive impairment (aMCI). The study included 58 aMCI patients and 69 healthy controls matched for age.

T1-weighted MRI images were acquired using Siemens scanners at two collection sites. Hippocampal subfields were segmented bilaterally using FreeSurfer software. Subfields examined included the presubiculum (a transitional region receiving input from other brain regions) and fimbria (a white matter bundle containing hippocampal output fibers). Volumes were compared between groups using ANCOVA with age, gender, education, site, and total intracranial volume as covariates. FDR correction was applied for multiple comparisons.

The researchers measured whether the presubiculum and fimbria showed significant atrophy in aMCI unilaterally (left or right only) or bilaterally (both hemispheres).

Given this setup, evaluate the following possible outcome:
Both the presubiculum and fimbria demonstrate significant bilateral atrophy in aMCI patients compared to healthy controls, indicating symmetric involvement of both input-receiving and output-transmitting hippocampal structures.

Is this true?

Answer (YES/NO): YES